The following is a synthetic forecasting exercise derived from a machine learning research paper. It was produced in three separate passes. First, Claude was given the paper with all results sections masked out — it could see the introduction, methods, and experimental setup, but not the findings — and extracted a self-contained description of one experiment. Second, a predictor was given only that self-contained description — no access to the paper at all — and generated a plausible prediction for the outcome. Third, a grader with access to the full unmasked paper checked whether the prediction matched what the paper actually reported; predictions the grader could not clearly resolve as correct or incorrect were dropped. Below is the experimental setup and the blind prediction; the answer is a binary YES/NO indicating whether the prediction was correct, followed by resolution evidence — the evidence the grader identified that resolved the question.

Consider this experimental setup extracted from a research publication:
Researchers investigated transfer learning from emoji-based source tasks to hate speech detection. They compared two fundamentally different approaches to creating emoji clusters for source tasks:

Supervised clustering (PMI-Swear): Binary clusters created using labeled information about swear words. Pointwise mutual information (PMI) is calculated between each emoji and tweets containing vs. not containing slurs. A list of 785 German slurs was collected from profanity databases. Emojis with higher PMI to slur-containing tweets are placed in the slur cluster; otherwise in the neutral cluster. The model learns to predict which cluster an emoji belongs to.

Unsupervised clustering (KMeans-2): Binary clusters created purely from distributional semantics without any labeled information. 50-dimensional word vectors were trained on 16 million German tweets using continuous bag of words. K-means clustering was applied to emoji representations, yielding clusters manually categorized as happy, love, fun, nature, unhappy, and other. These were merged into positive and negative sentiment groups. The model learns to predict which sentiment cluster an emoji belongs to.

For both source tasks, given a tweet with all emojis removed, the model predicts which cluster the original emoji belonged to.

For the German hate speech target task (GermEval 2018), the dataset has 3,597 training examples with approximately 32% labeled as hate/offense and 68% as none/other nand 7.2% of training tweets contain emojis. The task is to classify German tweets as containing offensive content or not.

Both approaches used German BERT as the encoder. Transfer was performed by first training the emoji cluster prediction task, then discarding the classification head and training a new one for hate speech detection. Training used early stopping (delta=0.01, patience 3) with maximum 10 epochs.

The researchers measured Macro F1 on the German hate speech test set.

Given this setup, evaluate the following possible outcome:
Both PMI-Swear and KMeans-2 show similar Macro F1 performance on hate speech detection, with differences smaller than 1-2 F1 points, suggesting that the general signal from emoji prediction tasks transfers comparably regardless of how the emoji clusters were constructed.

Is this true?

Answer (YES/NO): NO